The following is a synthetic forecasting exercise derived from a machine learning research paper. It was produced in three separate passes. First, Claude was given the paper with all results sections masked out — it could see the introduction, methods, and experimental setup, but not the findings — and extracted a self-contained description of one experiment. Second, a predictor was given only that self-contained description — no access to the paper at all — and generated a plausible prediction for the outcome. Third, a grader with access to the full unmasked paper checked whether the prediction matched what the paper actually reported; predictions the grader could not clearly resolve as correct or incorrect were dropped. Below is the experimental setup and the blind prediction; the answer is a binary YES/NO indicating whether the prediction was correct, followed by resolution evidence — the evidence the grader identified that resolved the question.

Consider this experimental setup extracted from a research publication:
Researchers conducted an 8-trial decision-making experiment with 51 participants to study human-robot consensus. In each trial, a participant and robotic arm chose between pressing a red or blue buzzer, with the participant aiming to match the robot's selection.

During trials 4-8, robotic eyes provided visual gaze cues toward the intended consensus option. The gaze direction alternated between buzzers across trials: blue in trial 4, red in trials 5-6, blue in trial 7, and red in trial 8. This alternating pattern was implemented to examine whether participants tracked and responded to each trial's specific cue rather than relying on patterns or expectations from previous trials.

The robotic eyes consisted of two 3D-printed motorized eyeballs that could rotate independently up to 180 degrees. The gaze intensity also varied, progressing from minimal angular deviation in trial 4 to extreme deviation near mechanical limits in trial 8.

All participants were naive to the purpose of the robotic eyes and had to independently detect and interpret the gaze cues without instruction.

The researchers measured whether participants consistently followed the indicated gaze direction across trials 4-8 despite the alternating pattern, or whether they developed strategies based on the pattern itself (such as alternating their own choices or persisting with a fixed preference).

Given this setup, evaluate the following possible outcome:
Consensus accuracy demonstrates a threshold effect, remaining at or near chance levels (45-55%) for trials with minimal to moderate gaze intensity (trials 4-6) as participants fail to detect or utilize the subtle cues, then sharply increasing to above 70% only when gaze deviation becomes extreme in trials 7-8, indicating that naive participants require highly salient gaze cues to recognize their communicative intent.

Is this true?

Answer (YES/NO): NO